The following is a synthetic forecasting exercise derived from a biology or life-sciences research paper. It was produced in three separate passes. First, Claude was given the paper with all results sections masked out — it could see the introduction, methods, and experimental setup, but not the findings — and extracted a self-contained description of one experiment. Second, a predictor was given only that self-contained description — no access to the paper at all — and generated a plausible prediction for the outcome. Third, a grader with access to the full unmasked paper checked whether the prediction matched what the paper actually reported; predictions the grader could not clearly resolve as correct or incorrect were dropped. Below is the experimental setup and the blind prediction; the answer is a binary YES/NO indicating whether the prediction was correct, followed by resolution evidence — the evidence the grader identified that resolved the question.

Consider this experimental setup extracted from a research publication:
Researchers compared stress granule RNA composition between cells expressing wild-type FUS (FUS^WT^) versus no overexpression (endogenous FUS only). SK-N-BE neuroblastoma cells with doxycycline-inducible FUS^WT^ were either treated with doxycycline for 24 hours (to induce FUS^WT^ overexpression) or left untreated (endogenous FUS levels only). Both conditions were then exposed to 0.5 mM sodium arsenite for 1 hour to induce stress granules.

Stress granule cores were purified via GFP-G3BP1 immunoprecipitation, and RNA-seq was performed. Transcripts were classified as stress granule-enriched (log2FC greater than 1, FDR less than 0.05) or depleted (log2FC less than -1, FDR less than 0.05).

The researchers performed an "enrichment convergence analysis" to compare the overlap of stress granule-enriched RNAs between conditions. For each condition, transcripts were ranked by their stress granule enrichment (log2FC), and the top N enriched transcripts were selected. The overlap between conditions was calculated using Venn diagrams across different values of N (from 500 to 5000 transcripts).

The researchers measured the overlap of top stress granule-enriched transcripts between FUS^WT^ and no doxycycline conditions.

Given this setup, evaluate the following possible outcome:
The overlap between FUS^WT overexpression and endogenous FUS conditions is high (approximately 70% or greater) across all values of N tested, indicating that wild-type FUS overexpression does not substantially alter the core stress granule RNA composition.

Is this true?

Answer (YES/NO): YES